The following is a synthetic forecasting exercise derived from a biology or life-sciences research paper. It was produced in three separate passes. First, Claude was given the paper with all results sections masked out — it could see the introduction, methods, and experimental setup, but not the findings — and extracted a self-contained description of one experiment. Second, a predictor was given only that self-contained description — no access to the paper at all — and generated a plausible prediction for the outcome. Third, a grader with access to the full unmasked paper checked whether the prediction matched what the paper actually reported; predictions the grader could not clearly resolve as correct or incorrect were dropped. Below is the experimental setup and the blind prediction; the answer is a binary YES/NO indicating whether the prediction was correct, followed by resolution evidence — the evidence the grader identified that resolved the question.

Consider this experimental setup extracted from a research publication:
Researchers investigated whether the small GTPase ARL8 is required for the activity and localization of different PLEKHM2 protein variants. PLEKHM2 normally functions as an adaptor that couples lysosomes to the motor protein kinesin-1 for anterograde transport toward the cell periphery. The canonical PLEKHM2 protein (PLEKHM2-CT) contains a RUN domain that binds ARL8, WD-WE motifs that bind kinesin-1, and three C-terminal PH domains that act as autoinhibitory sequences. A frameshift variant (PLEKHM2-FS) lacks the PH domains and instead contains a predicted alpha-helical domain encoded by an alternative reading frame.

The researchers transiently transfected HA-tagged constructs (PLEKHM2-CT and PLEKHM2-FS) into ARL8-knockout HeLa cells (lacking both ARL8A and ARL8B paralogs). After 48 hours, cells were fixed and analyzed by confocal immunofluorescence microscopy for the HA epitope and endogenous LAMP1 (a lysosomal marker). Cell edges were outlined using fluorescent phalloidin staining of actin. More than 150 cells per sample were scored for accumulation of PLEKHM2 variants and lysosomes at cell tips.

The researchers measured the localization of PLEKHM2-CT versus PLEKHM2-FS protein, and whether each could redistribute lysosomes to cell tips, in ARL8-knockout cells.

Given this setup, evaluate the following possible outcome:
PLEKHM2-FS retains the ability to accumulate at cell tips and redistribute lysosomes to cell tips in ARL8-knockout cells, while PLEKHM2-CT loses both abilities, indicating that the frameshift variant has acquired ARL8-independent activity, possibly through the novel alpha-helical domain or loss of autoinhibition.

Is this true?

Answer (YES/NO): NO